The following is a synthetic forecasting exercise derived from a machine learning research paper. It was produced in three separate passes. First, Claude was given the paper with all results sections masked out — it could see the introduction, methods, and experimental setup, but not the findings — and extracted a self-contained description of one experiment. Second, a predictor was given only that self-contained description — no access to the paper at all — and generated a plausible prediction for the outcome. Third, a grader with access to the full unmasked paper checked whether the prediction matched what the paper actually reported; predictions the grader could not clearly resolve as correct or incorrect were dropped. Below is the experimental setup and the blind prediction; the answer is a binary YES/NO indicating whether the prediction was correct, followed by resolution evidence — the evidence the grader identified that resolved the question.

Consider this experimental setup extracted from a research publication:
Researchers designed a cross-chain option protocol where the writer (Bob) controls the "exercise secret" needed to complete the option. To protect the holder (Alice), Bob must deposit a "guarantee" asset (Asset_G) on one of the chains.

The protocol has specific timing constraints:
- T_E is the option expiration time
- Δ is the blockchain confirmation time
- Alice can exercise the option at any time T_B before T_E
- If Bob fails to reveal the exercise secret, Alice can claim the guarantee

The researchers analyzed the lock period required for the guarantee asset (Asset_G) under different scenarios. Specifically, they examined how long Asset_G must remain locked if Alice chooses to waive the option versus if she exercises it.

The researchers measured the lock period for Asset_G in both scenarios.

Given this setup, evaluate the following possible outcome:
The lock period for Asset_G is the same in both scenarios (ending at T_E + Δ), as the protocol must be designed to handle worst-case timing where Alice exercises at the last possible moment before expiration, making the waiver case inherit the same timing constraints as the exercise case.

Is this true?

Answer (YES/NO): NO